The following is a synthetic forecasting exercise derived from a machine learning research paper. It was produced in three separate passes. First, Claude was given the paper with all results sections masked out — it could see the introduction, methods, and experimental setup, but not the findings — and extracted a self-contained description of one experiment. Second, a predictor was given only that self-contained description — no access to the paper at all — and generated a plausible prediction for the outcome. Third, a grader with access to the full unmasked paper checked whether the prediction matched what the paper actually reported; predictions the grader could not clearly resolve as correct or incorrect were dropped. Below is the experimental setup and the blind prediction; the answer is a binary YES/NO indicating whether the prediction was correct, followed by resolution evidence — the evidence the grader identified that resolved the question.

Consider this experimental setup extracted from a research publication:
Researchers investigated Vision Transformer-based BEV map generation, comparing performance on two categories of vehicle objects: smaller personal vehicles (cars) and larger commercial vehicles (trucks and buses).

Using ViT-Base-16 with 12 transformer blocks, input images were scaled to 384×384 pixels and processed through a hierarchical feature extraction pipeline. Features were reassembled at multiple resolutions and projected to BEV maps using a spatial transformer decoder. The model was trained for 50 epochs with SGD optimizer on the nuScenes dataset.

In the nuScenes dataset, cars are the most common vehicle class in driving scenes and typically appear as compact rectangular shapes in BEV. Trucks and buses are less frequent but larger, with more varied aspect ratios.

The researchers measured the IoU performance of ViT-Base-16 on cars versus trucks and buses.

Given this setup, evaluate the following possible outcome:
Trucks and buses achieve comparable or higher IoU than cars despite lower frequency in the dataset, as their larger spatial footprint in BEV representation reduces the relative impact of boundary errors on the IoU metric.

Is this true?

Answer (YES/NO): NO